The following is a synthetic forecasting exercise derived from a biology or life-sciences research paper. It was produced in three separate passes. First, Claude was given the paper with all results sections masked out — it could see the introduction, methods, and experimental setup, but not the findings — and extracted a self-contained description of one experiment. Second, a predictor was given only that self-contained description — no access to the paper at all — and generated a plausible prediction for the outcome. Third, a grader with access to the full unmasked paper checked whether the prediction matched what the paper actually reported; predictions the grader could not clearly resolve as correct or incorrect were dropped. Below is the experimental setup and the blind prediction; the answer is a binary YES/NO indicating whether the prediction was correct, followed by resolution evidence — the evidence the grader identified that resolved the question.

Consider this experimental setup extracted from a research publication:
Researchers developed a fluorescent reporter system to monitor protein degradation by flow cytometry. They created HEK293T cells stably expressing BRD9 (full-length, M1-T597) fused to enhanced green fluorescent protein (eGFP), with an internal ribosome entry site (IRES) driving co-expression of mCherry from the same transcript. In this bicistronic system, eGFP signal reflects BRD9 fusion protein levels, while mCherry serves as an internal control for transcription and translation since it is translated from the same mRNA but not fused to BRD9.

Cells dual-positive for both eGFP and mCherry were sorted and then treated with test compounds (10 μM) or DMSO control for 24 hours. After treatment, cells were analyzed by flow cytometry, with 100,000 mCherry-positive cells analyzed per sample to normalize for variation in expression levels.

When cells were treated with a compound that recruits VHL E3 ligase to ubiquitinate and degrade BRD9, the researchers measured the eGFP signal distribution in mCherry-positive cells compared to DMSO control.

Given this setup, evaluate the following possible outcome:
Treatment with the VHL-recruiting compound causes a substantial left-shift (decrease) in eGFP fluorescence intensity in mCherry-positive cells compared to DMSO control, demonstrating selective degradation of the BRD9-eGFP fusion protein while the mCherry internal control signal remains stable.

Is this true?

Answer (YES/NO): YES